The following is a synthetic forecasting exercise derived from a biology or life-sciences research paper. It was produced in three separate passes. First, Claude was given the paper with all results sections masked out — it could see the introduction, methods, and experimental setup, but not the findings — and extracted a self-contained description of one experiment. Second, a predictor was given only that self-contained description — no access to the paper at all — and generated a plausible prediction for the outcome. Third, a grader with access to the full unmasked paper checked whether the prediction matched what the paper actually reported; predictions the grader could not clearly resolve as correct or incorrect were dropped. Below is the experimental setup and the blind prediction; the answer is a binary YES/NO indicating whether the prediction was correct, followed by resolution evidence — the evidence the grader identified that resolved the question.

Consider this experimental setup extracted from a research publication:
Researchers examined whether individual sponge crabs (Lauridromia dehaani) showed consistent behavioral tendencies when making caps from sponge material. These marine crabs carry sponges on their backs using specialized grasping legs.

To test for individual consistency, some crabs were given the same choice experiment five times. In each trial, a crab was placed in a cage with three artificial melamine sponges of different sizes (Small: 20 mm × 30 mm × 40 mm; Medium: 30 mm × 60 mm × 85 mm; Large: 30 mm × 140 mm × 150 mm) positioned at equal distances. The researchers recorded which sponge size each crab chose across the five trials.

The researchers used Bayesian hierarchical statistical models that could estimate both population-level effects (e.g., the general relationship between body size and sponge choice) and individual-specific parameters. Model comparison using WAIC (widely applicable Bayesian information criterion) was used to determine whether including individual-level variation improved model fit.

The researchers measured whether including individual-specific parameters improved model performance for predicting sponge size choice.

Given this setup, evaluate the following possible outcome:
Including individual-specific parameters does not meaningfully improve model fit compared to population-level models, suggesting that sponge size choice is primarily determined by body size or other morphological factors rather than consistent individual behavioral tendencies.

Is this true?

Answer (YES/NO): NO